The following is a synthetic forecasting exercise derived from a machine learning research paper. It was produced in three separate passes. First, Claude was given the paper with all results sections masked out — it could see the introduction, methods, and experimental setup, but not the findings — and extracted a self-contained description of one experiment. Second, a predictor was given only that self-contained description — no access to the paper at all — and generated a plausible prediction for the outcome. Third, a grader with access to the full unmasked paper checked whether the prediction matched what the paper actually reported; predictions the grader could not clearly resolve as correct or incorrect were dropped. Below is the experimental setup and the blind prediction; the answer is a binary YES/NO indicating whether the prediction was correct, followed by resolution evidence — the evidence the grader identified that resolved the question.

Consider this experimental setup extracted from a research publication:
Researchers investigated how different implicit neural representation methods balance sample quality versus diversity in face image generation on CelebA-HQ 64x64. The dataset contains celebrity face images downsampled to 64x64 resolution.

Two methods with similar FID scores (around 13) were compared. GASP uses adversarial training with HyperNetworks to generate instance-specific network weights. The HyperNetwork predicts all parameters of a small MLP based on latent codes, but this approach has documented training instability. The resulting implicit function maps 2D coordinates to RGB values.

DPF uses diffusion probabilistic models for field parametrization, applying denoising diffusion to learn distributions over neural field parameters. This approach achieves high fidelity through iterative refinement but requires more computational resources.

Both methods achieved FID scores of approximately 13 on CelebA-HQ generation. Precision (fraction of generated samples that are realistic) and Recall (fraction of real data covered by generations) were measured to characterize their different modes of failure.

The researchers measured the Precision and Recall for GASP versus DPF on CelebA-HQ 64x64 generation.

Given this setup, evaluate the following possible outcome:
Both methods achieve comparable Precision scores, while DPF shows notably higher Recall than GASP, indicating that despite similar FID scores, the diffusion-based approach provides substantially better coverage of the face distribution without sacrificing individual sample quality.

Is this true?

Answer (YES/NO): NO